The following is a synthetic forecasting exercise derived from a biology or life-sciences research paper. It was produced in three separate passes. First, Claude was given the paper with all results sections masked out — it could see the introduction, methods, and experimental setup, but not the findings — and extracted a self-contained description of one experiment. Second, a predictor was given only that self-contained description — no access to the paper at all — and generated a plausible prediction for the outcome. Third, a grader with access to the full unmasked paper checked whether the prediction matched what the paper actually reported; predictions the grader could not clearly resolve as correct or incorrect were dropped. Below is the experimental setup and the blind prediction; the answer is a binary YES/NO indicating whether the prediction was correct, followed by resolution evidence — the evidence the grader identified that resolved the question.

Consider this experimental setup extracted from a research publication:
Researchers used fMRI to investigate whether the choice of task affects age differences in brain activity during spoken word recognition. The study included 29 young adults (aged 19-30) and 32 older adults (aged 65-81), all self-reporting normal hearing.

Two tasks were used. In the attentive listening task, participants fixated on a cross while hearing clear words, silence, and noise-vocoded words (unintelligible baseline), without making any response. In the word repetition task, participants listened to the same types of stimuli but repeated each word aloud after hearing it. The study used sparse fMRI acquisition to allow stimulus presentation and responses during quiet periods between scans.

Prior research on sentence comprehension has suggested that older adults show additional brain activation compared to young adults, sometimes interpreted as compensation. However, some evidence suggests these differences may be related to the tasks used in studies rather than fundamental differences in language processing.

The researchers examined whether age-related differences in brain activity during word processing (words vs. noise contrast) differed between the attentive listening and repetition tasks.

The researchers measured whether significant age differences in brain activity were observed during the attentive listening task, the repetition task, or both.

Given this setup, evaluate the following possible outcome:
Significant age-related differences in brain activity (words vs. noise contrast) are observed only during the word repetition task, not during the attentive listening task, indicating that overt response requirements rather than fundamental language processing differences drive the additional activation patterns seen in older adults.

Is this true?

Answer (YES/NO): NO